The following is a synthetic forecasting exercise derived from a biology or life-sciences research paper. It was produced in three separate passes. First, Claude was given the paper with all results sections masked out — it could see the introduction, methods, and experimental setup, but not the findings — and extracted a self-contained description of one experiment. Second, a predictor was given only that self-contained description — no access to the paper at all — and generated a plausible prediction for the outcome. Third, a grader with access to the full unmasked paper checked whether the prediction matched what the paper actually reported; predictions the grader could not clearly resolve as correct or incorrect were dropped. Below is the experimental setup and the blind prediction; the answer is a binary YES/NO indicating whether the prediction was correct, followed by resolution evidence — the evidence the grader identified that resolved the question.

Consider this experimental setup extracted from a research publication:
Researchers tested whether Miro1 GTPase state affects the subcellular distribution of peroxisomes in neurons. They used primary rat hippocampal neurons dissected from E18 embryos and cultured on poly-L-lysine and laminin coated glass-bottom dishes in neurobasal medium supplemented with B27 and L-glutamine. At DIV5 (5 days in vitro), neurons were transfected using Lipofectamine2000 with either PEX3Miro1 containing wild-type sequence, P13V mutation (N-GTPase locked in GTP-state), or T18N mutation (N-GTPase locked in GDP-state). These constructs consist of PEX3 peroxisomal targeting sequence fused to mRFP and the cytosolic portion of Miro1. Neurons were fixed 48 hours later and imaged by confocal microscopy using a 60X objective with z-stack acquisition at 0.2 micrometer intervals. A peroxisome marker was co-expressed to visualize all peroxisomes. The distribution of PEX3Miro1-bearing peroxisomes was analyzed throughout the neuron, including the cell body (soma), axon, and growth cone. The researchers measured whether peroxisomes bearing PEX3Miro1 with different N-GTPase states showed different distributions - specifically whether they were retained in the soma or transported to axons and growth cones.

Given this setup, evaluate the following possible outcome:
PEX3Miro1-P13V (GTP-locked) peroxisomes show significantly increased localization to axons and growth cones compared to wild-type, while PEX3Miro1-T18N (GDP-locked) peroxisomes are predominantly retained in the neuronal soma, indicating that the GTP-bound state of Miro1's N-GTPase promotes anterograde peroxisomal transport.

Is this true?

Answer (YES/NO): NO